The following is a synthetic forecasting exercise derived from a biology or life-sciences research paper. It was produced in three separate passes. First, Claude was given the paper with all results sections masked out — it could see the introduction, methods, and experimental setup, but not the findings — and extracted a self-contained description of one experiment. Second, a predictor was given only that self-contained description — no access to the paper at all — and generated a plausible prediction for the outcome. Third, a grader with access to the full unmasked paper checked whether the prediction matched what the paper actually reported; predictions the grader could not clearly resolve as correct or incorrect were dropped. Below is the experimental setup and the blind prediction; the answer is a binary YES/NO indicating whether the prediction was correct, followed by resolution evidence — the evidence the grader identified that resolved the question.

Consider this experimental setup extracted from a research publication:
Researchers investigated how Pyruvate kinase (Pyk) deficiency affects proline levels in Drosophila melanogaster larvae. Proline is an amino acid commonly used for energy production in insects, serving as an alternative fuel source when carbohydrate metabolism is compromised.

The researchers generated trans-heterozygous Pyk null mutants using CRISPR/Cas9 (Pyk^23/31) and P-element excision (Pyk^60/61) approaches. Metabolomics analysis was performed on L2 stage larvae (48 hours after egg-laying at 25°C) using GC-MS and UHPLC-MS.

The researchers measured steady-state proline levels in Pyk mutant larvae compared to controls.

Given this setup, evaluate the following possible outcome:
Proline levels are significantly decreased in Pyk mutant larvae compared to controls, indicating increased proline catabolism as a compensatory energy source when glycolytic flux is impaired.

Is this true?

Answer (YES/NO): YES